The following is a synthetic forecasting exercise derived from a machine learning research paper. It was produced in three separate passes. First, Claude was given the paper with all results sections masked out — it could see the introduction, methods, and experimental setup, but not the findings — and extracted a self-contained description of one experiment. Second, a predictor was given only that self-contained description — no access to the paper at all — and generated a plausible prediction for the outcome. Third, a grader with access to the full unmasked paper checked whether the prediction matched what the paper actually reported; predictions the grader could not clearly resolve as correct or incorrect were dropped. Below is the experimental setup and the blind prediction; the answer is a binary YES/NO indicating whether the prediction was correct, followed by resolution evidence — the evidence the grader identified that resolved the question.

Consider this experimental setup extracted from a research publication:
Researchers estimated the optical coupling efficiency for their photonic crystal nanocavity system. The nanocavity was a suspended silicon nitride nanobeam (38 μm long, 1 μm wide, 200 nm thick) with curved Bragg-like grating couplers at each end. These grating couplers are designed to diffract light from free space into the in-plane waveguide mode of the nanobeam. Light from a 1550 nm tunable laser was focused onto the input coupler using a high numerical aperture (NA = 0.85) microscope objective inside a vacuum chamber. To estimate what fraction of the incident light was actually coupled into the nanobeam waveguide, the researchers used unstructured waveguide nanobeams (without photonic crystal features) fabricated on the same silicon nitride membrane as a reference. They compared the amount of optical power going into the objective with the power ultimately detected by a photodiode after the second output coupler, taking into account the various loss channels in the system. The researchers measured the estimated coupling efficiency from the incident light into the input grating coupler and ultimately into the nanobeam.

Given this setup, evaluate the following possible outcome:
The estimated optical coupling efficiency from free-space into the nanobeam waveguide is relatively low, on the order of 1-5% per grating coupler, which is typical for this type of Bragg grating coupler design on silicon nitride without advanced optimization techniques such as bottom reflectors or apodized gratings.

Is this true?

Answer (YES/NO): NO